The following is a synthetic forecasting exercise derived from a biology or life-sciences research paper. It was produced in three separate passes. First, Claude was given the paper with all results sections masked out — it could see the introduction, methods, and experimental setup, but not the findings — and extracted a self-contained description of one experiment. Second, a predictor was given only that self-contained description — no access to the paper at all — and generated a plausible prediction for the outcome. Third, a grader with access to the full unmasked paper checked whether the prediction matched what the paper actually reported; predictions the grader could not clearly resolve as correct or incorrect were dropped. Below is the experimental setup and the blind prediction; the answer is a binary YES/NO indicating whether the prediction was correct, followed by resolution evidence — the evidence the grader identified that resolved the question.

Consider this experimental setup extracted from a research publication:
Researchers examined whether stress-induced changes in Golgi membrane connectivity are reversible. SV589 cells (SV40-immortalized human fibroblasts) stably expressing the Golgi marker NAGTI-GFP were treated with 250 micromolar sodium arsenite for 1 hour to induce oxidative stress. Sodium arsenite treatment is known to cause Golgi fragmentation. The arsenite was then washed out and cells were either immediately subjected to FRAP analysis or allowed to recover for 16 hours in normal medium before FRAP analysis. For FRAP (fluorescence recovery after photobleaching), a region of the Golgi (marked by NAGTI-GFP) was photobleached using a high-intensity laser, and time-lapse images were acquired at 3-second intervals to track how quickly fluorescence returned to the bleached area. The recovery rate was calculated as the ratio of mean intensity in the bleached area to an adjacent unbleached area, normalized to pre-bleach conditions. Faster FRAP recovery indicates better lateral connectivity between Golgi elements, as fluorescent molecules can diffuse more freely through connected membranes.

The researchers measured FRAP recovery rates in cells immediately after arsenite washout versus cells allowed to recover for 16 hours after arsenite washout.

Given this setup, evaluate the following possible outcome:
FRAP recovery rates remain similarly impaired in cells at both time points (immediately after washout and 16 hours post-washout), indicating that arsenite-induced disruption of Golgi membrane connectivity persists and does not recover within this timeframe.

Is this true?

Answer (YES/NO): NO